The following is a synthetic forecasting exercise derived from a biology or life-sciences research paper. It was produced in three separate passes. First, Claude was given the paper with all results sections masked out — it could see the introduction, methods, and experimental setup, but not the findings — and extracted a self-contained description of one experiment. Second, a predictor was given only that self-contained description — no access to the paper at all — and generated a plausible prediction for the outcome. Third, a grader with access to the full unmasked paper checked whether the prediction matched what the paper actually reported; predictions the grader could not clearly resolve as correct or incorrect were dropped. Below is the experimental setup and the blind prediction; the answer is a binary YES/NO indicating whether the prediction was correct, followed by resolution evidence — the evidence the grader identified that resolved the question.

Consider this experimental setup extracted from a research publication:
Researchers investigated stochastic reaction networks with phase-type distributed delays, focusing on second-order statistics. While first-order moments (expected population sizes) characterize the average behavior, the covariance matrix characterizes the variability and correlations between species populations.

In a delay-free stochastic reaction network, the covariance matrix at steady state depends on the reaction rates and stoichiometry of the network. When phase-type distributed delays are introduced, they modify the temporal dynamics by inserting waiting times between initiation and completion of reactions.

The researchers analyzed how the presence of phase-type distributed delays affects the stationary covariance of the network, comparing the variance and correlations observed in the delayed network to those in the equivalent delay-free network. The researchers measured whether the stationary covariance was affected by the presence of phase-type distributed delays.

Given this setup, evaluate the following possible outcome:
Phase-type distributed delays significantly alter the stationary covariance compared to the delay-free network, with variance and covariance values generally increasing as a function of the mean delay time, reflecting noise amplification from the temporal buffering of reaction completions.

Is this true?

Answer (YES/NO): NO